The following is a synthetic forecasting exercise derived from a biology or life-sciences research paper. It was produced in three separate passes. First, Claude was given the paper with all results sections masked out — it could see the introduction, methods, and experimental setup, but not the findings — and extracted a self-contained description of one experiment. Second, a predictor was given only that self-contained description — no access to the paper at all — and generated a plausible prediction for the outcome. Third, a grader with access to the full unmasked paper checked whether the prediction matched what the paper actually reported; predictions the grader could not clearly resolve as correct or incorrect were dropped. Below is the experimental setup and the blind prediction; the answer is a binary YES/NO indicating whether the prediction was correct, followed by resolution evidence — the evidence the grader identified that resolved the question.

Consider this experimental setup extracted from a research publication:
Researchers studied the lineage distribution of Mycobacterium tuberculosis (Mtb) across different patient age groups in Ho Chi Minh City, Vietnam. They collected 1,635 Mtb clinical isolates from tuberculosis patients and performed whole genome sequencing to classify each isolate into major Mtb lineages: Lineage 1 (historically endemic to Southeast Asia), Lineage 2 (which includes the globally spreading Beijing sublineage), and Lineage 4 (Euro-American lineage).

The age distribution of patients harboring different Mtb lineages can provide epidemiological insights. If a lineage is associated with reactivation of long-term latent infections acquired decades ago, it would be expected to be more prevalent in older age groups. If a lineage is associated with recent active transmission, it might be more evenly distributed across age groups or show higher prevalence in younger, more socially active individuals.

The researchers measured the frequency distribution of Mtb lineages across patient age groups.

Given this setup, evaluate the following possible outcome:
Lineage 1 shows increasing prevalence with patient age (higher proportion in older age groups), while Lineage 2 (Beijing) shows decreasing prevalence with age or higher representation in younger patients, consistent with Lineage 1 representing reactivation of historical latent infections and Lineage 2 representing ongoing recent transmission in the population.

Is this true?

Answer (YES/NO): YES